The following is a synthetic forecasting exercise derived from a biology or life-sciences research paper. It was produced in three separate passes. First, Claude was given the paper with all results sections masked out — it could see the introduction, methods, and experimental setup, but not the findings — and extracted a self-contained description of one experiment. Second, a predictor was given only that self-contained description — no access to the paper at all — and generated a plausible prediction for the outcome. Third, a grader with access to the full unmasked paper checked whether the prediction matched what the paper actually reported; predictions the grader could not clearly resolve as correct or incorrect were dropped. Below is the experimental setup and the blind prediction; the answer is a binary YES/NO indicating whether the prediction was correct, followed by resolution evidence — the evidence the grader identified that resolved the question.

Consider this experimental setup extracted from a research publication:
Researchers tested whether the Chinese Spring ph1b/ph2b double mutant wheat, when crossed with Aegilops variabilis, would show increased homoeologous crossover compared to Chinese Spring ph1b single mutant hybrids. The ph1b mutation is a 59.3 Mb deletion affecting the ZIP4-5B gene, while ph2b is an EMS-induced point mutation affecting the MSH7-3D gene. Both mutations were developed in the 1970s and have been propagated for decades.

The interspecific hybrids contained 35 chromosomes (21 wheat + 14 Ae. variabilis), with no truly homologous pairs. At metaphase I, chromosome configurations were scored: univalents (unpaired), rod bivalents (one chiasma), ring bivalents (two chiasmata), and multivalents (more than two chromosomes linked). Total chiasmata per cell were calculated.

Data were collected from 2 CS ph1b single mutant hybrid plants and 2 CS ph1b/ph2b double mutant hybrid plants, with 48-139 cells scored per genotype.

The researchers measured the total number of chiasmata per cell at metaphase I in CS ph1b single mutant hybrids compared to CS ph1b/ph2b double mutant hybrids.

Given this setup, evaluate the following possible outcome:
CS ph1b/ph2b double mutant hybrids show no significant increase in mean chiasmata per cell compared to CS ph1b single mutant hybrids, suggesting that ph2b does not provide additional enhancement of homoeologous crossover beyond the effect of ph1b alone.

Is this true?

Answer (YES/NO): YES